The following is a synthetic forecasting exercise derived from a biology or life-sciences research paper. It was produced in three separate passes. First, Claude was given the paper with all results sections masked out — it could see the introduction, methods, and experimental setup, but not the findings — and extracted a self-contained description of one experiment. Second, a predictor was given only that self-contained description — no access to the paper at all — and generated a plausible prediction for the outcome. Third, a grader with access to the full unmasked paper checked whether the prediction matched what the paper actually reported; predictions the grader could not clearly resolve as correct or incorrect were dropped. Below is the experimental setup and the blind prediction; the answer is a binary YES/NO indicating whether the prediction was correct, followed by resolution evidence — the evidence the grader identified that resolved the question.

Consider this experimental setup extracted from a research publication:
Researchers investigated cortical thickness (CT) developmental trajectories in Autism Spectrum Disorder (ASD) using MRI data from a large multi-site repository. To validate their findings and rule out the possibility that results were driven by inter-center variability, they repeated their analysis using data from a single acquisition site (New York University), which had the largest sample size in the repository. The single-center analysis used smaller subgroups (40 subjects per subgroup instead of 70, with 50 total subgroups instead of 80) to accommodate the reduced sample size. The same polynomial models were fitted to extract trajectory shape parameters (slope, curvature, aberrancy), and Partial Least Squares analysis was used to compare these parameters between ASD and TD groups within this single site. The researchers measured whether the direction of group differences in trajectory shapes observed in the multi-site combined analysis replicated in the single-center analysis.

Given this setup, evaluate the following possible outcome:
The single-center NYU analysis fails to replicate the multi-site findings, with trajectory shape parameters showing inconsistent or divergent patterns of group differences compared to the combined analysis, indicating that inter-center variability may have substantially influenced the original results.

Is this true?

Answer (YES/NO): NO